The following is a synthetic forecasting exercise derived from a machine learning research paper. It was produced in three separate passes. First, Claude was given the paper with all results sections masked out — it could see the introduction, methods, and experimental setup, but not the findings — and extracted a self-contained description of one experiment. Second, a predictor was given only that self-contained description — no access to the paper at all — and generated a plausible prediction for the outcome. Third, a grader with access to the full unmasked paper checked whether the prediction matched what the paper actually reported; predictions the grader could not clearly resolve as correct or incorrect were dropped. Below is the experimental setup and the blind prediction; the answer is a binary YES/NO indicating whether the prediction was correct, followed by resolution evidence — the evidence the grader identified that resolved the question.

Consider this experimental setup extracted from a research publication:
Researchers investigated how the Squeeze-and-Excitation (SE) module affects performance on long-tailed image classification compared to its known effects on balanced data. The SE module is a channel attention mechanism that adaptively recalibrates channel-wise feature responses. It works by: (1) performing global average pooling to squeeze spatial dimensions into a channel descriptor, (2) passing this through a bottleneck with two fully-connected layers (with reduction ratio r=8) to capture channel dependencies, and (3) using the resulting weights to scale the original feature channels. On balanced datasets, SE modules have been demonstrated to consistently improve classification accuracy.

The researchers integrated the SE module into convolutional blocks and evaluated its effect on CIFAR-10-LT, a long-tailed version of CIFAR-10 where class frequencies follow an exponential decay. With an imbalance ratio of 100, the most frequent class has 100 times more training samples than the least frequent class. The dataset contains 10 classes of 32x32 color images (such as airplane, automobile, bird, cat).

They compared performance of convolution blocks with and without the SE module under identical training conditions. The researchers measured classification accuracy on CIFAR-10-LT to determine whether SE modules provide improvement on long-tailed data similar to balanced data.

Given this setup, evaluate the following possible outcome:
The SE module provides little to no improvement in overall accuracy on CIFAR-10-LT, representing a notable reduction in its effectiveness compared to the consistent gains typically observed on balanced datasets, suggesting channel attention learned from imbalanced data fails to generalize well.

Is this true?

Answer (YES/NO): NO